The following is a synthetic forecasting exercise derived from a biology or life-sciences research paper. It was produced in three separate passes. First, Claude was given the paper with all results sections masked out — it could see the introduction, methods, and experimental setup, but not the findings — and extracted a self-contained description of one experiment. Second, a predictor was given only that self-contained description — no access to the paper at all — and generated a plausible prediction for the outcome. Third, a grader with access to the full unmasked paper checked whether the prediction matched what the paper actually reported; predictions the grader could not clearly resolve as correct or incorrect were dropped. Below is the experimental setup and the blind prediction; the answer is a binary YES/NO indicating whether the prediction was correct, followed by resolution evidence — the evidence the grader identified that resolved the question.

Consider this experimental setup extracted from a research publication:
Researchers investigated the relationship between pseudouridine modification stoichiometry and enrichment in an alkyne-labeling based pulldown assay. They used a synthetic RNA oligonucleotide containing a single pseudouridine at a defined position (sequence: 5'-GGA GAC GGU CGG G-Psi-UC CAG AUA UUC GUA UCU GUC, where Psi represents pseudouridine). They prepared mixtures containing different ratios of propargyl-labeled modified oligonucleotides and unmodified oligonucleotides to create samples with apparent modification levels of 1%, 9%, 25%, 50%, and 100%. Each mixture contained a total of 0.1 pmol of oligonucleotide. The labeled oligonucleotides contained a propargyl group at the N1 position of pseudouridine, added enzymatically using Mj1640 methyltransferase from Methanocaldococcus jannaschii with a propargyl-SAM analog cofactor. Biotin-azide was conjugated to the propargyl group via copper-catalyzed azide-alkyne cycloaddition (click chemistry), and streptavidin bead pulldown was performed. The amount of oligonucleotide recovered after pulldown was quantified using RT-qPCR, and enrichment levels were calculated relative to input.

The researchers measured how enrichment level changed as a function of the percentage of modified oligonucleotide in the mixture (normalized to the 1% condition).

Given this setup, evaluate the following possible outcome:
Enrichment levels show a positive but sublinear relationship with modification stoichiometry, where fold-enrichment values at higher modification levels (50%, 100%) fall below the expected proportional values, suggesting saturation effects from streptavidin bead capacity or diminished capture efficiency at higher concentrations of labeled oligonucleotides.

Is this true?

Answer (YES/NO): NO